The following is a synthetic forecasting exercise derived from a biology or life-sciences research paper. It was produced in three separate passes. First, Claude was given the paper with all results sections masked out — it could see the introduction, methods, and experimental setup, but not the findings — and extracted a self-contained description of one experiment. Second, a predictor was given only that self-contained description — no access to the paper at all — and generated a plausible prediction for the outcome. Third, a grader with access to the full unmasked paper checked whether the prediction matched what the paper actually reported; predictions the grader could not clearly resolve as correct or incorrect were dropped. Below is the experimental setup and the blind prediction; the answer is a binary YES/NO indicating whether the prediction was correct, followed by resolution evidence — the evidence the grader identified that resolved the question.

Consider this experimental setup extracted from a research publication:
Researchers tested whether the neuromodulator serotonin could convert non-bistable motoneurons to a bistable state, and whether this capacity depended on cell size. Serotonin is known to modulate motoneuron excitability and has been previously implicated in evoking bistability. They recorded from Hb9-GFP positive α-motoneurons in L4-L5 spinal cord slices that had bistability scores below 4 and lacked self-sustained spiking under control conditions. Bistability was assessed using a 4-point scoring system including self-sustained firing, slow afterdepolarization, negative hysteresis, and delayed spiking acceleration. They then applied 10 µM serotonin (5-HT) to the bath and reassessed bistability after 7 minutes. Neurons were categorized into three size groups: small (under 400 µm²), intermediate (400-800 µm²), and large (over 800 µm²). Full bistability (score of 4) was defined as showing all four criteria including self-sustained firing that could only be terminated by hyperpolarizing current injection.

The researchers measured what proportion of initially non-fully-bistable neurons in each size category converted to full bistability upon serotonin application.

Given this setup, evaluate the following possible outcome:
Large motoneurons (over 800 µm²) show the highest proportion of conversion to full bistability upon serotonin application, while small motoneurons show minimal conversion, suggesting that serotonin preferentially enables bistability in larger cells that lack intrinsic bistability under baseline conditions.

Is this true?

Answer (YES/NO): YES